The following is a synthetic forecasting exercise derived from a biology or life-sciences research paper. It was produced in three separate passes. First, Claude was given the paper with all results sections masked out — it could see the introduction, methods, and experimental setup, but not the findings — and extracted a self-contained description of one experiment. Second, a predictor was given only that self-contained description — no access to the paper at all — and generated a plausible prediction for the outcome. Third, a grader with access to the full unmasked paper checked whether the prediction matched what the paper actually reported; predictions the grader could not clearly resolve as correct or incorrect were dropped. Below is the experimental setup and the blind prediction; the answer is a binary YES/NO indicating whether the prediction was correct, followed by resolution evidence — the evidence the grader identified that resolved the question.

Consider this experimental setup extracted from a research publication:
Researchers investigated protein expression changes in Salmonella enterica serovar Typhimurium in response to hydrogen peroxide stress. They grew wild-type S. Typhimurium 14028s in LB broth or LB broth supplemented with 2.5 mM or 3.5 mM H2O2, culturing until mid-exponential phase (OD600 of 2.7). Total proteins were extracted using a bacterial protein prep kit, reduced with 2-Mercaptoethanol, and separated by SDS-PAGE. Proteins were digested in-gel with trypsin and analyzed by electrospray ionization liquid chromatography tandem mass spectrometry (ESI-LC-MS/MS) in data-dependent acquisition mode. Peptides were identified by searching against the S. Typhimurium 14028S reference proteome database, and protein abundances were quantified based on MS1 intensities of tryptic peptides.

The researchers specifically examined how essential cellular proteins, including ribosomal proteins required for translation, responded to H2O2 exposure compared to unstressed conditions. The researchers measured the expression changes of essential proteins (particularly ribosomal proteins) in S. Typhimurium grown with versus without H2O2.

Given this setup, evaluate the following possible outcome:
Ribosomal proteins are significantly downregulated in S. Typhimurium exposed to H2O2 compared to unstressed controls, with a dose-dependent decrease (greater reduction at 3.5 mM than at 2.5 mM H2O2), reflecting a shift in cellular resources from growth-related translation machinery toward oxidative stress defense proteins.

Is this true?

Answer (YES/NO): NO